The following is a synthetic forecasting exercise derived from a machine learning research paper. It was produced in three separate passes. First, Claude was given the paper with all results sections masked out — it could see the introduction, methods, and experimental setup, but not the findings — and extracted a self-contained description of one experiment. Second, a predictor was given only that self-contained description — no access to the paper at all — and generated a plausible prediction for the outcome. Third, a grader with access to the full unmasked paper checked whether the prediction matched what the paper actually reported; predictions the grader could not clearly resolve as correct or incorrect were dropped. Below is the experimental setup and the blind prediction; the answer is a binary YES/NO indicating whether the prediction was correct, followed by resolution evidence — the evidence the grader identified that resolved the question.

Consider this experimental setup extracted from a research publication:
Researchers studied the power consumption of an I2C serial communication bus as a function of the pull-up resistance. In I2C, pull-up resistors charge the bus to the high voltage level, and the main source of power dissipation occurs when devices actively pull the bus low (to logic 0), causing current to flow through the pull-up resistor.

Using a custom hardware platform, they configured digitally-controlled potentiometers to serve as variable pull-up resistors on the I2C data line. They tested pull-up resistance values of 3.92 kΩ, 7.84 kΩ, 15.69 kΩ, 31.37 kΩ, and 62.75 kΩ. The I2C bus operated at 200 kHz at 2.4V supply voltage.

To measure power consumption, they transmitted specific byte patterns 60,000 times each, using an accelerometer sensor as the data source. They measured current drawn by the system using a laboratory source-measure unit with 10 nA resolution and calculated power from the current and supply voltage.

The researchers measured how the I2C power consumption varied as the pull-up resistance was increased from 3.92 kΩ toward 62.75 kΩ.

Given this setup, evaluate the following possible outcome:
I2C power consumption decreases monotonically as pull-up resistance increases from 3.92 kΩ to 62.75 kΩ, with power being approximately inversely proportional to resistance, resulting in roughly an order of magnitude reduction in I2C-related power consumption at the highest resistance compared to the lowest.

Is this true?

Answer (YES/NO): NO